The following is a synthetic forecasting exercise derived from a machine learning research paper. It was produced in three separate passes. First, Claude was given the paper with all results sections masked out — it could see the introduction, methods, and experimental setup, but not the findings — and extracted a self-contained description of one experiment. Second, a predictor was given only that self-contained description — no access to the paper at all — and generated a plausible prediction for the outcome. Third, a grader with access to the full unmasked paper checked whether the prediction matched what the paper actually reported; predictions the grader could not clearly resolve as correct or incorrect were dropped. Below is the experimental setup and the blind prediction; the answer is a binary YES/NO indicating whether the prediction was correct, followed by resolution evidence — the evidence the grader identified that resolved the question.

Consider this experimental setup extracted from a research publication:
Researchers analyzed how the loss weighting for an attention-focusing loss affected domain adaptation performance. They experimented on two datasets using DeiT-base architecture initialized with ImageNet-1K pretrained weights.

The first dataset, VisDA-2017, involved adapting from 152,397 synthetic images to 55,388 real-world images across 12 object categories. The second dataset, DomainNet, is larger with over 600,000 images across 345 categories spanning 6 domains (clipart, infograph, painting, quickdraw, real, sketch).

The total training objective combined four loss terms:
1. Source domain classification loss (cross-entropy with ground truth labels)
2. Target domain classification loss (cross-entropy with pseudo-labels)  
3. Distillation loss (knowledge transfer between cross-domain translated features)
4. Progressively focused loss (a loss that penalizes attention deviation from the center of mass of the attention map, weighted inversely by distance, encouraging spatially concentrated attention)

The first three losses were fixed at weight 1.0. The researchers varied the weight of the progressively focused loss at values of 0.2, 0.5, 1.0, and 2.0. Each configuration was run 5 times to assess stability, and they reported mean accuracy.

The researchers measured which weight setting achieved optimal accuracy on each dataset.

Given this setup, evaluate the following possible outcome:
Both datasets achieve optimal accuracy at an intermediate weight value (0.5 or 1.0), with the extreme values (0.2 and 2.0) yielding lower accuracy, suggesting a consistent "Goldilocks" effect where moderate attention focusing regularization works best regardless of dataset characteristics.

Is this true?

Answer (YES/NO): YES